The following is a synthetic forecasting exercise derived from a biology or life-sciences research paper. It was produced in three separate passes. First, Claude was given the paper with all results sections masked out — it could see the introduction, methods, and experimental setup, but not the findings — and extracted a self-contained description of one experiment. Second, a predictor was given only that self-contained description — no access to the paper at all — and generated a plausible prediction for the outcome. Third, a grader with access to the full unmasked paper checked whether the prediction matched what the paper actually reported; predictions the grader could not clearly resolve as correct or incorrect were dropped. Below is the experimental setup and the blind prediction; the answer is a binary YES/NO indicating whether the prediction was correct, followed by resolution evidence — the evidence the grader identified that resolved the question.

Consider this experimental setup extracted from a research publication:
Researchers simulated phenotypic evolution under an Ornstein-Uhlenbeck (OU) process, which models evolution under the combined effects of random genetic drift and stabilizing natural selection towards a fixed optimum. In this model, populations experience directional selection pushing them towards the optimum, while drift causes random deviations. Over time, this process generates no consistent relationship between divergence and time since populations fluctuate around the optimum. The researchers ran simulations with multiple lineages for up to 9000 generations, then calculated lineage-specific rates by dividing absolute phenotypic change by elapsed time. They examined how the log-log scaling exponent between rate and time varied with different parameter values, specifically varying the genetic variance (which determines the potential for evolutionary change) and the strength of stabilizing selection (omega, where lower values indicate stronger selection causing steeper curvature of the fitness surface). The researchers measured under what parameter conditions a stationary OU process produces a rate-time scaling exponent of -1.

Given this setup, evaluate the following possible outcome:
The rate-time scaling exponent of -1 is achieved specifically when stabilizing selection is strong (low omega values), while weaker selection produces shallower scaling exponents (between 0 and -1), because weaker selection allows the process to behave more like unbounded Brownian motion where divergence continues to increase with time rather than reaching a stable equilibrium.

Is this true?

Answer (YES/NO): NO